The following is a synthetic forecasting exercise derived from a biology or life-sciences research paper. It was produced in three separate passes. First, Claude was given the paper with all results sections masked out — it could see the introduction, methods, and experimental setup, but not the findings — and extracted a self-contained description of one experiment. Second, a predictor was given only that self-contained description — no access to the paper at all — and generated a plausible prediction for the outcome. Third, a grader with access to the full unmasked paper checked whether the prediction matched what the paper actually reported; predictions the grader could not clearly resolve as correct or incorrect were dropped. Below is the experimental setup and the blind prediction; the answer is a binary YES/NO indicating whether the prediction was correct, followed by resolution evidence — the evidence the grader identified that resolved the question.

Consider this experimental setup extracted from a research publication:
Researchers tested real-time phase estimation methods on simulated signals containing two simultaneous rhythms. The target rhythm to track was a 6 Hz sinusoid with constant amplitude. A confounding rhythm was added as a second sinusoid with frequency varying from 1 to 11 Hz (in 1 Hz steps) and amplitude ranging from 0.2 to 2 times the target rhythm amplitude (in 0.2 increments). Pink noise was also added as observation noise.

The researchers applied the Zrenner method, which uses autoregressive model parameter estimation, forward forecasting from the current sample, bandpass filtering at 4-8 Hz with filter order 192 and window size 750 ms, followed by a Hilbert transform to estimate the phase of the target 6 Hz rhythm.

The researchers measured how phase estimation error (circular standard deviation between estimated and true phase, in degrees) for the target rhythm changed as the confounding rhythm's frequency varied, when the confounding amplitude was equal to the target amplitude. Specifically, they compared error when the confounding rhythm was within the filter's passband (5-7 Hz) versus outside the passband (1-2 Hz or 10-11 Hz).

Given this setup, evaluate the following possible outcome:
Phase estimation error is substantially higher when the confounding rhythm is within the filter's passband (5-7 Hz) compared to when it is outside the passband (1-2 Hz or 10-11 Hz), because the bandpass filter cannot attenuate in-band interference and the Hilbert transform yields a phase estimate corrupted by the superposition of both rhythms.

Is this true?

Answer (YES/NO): YES